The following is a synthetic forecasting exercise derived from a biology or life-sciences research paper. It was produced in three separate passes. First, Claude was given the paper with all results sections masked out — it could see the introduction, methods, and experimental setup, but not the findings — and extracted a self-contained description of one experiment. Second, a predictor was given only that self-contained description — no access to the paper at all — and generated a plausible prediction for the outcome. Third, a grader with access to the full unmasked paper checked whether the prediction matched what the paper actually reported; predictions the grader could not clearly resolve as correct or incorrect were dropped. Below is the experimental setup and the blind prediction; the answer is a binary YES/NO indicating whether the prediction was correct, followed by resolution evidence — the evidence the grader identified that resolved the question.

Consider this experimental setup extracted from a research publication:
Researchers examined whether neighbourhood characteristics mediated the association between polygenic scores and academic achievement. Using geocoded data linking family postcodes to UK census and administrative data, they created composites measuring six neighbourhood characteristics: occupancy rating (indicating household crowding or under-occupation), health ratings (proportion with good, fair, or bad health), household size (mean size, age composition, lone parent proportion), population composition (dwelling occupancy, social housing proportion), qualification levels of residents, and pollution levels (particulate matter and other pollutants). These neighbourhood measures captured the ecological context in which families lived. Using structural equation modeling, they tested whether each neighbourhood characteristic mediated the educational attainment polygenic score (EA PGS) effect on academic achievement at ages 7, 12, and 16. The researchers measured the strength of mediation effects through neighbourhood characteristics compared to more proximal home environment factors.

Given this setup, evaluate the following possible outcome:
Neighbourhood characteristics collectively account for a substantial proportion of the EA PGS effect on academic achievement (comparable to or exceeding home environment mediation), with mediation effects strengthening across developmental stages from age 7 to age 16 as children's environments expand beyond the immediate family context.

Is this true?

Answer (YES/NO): NO